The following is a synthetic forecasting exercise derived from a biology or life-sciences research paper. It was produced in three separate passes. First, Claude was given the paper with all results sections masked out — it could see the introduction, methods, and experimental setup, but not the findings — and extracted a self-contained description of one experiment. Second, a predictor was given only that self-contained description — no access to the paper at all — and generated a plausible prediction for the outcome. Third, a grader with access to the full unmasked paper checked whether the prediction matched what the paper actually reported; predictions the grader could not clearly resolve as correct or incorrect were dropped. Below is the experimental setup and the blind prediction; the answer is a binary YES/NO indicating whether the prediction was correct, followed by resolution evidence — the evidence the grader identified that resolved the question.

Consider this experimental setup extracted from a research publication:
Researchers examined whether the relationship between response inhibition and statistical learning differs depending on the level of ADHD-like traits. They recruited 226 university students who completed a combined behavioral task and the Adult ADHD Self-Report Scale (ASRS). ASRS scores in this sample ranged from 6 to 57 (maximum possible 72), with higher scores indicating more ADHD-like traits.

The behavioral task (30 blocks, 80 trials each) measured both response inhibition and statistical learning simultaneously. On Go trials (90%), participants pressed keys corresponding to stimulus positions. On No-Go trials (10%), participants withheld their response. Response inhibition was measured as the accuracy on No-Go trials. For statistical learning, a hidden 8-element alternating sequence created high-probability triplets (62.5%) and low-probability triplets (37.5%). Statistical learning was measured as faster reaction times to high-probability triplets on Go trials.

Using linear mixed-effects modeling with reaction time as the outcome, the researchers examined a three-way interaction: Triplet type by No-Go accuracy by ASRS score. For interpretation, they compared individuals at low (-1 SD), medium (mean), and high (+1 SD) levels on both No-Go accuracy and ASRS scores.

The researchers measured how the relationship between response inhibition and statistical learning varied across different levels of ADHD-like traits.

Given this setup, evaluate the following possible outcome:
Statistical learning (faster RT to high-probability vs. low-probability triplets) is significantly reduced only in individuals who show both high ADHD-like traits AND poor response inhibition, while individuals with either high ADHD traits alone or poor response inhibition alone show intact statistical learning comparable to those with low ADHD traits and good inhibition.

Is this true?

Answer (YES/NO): NO